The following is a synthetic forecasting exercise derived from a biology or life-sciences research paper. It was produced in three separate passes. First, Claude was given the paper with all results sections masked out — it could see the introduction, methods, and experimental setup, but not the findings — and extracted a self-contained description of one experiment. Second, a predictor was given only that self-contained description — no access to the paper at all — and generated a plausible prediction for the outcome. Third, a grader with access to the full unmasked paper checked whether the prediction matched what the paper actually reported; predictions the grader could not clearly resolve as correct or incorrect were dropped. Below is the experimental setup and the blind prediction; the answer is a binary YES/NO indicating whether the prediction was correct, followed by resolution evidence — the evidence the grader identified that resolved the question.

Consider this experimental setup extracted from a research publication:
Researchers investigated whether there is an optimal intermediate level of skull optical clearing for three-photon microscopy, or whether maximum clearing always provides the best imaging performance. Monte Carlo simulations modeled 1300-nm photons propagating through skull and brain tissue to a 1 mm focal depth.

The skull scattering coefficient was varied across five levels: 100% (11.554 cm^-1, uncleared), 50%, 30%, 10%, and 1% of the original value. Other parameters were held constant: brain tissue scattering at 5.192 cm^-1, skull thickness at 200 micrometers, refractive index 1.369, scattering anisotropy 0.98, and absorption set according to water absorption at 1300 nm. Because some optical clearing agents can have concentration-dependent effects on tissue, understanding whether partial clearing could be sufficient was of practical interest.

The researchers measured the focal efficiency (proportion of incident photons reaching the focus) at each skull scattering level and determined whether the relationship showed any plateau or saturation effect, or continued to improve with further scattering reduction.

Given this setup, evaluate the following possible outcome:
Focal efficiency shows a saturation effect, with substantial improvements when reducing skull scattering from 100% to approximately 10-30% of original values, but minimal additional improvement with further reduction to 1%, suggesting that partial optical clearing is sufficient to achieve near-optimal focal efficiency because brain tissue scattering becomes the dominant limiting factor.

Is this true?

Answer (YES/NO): NO